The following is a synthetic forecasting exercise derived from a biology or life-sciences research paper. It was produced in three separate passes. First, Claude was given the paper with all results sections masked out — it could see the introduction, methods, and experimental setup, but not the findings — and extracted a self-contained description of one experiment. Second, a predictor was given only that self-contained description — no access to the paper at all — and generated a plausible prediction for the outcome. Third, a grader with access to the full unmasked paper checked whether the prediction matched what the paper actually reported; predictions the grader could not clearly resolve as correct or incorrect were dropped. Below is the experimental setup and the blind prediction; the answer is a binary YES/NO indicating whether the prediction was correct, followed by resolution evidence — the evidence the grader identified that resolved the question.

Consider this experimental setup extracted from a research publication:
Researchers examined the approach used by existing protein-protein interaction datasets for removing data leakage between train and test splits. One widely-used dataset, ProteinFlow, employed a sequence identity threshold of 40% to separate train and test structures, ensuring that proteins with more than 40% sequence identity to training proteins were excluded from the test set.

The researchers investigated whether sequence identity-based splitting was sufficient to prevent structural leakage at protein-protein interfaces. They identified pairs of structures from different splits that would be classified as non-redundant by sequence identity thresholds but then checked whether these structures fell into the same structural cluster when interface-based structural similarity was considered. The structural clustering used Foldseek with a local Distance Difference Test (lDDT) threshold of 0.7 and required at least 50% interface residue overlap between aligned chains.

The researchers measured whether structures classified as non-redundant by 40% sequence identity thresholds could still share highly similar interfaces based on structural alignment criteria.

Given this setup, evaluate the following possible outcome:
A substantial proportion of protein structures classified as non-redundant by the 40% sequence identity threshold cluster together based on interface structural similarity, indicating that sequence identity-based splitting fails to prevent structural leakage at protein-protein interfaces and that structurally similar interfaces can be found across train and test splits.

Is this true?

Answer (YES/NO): YES